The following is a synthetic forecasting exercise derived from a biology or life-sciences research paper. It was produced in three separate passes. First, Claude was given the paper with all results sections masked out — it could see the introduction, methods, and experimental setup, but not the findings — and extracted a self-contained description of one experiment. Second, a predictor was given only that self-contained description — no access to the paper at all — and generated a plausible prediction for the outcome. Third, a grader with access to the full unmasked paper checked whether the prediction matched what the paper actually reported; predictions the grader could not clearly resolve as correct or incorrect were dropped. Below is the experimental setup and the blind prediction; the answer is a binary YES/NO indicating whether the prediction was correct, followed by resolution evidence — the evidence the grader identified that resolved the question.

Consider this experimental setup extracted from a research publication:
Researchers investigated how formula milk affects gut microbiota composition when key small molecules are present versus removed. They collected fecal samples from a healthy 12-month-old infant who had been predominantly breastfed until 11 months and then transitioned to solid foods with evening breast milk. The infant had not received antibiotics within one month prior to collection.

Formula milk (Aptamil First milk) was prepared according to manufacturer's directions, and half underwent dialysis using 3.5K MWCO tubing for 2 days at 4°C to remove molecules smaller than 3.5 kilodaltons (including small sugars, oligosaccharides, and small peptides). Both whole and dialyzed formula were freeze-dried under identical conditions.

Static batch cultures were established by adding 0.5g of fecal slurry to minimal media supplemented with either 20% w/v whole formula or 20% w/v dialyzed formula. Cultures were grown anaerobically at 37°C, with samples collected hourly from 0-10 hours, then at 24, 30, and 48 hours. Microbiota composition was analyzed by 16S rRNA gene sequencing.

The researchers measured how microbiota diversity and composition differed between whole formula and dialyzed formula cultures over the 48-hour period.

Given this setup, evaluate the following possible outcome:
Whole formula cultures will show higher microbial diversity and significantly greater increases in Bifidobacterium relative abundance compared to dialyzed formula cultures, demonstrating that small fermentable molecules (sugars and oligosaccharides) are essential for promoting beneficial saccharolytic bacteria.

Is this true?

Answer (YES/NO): YES